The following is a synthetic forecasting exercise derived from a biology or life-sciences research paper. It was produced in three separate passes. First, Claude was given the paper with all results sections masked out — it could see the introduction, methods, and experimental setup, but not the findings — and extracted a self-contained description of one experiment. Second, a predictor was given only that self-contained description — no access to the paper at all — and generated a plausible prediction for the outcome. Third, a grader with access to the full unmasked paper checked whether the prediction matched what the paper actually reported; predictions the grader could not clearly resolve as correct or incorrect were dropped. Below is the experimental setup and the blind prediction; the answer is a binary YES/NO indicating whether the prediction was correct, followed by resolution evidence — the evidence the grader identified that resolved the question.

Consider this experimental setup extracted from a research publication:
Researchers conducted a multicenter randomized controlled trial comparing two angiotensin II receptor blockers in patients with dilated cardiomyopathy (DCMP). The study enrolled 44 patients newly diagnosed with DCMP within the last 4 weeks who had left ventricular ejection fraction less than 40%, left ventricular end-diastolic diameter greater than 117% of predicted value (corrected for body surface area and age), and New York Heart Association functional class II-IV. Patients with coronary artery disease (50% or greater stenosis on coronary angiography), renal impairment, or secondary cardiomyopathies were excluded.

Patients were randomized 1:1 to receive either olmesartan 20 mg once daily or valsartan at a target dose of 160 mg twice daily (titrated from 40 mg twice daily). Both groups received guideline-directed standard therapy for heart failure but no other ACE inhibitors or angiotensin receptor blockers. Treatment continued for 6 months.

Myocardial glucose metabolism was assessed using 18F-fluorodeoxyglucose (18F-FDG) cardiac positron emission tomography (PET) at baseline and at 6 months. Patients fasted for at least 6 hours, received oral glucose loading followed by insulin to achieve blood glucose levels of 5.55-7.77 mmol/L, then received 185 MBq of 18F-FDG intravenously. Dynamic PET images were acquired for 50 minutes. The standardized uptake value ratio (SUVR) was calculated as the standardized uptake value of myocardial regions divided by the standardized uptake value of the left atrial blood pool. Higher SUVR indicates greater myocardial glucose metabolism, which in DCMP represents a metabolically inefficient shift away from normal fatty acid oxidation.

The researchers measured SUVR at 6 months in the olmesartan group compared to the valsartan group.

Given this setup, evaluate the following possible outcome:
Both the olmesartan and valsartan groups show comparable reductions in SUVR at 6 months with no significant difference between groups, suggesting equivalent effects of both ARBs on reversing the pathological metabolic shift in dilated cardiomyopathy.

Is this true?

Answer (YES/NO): NO